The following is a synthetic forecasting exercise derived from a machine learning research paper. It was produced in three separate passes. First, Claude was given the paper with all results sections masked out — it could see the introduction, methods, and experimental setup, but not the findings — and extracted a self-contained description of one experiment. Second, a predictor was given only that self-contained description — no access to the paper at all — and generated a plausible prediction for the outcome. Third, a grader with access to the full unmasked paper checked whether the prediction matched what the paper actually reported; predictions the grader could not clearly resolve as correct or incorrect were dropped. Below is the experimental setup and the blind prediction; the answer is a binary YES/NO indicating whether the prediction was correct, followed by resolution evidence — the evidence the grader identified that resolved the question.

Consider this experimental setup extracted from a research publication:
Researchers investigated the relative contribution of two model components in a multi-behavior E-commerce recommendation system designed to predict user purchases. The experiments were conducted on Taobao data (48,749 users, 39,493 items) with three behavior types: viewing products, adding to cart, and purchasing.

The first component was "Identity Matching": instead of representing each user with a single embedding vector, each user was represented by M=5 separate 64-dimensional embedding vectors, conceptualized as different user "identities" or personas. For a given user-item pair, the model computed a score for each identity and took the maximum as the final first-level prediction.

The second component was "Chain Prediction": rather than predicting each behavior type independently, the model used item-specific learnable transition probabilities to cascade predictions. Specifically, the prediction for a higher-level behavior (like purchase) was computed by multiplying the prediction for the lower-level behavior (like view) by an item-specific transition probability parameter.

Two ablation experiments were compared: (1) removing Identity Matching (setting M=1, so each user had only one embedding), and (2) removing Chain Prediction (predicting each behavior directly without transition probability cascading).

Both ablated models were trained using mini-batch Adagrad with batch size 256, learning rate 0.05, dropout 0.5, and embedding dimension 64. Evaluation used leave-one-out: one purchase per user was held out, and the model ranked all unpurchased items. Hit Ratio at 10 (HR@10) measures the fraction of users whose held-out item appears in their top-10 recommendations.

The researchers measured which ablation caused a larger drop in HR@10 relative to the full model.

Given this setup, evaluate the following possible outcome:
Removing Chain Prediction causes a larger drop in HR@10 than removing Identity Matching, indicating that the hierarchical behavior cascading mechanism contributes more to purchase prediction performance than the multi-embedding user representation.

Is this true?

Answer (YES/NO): NO